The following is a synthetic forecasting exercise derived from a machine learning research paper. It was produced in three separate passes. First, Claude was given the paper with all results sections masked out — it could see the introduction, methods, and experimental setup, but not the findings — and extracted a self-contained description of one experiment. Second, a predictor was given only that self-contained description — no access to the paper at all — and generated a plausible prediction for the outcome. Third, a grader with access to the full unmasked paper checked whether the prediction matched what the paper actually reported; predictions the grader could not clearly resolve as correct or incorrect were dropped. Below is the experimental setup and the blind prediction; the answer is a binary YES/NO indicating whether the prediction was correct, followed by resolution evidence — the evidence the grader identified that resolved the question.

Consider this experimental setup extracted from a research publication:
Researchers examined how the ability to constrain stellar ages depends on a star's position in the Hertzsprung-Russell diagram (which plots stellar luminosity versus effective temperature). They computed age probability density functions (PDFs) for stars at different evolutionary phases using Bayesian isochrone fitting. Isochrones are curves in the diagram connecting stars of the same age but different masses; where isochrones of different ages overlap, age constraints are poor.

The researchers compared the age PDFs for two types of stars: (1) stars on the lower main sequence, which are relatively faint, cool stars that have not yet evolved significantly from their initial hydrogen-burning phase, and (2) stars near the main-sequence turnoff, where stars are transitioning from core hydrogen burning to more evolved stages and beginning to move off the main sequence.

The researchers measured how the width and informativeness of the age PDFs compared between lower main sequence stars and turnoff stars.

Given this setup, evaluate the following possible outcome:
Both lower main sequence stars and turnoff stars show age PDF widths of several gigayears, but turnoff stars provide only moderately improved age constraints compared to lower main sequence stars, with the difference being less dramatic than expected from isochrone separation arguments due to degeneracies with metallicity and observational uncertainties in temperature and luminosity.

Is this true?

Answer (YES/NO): NO